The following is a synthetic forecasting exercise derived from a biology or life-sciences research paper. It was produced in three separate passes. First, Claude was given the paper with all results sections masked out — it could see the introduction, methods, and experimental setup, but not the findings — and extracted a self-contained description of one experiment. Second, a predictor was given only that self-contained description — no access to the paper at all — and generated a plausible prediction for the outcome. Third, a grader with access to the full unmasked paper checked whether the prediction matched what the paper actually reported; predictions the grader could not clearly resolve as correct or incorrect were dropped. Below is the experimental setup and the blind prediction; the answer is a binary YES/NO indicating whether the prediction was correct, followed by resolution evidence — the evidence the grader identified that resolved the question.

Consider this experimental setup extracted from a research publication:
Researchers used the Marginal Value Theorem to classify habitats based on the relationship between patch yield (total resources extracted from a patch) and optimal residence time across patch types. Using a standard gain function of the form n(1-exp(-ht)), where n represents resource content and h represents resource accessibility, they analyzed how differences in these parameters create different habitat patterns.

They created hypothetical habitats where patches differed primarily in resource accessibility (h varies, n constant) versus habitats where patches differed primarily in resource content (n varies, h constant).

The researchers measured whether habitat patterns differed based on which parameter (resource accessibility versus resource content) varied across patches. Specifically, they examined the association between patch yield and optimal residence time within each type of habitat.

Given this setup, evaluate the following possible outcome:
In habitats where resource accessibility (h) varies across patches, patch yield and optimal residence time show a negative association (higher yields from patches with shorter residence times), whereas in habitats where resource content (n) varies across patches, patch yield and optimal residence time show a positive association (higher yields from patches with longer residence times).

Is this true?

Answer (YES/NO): YES